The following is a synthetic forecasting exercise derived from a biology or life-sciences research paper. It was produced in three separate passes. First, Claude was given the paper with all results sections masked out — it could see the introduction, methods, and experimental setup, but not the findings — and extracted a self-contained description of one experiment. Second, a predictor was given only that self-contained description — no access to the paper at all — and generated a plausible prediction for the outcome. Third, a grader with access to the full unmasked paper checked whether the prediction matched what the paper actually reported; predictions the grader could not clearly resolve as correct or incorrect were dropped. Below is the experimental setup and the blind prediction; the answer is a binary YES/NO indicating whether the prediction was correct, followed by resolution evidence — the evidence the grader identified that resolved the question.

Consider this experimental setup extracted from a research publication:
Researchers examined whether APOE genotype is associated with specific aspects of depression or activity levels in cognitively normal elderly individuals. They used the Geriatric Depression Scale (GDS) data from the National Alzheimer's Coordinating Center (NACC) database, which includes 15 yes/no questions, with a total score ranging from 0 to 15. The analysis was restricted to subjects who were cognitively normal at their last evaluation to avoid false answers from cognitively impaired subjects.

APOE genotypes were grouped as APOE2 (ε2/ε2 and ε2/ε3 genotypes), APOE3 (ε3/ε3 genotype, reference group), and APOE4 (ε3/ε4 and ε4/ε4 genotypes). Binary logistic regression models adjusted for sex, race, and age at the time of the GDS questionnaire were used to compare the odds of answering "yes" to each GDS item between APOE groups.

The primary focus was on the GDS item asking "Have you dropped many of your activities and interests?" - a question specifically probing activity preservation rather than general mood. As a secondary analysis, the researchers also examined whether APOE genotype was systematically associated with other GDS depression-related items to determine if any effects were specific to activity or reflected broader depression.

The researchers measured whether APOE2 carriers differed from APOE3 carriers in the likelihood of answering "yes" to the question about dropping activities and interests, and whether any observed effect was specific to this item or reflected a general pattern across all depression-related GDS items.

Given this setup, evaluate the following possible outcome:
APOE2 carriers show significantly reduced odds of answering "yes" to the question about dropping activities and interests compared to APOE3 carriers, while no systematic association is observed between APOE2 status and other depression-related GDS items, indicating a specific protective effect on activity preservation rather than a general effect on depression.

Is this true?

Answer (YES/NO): YES